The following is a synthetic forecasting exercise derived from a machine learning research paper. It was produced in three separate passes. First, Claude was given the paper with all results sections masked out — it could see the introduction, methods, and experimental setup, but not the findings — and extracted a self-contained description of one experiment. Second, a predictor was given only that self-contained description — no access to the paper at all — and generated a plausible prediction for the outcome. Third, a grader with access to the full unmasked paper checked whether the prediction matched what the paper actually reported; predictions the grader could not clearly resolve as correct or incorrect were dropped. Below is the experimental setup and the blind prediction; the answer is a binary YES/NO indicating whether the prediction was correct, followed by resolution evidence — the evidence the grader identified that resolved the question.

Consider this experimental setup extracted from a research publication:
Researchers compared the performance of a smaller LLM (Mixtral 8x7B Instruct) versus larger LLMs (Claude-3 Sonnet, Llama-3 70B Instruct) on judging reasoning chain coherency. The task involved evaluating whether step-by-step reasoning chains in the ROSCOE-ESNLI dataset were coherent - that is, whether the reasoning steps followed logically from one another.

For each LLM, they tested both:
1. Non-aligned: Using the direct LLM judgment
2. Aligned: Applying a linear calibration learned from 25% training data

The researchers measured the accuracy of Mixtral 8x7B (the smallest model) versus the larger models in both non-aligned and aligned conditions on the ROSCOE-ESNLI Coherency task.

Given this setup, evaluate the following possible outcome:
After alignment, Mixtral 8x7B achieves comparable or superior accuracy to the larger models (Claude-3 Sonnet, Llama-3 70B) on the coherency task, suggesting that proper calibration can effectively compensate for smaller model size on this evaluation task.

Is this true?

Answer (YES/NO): YES